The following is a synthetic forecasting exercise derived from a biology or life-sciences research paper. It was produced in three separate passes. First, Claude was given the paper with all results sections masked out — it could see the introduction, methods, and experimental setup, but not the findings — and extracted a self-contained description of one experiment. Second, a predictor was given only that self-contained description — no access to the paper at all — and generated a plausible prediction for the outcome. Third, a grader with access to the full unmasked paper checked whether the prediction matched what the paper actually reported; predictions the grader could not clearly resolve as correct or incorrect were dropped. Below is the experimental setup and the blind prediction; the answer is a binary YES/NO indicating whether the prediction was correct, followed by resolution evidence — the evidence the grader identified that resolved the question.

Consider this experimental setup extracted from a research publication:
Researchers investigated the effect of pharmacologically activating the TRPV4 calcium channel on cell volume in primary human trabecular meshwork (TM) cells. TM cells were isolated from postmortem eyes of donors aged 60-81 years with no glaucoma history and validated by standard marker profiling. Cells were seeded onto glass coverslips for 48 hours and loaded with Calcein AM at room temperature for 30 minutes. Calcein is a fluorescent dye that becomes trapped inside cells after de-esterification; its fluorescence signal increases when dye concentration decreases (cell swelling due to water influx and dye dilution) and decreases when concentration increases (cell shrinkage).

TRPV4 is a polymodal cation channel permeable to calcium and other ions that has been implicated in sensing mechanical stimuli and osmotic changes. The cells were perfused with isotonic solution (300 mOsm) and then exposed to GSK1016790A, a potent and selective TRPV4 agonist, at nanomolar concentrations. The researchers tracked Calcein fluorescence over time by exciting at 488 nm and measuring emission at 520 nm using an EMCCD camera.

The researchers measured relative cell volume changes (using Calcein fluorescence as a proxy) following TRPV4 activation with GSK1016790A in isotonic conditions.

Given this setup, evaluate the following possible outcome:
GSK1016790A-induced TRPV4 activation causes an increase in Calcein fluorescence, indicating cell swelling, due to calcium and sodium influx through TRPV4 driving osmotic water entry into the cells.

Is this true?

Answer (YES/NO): NO